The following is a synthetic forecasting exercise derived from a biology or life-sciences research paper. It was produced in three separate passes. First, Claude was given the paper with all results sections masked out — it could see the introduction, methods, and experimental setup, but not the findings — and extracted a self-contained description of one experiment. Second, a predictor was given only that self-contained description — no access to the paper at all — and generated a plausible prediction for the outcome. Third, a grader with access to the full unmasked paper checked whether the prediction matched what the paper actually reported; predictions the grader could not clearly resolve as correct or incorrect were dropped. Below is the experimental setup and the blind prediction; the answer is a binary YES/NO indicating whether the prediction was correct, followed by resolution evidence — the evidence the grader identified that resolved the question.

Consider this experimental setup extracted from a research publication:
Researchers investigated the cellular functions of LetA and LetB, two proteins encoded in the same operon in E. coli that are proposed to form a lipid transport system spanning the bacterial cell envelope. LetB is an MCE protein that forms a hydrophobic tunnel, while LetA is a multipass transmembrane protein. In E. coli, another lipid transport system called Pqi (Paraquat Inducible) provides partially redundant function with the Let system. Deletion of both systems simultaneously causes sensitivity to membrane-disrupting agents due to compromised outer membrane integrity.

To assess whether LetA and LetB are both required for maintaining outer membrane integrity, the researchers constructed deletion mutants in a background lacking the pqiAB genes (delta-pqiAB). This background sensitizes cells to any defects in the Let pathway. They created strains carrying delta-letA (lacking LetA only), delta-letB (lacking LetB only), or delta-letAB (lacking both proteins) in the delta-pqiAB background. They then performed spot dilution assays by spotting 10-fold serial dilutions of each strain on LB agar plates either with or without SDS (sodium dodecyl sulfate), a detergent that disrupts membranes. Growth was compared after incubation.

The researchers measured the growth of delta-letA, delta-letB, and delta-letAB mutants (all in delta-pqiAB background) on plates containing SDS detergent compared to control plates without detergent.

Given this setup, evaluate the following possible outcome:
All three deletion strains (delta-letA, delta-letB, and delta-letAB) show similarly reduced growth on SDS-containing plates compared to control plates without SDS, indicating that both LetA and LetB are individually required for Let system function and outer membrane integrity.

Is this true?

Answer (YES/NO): YES